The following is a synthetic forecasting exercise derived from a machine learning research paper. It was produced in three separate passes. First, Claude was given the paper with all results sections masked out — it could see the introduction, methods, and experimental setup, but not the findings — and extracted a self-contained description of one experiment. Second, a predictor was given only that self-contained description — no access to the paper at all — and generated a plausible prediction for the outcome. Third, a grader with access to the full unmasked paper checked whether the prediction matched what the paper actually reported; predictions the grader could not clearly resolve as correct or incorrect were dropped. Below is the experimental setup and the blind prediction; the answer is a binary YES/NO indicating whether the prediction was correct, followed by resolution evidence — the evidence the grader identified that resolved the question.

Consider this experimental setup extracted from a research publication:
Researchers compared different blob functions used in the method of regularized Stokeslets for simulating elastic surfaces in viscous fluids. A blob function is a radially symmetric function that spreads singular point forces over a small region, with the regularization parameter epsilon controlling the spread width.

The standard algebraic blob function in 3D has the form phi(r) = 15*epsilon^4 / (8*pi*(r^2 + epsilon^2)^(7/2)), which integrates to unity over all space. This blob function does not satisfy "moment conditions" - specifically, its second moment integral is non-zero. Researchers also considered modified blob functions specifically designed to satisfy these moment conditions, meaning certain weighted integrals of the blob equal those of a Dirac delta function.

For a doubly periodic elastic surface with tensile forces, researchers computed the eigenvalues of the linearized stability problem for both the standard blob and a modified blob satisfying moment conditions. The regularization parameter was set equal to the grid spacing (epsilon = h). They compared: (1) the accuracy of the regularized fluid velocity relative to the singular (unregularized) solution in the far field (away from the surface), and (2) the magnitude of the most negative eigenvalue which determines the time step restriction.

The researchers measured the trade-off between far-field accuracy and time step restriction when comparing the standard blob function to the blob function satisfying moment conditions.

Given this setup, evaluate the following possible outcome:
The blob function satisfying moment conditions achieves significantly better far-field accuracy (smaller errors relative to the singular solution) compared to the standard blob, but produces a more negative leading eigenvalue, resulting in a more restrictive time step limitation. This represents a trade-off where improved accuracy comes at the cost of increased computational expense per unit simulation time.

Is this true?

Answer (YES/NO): YES